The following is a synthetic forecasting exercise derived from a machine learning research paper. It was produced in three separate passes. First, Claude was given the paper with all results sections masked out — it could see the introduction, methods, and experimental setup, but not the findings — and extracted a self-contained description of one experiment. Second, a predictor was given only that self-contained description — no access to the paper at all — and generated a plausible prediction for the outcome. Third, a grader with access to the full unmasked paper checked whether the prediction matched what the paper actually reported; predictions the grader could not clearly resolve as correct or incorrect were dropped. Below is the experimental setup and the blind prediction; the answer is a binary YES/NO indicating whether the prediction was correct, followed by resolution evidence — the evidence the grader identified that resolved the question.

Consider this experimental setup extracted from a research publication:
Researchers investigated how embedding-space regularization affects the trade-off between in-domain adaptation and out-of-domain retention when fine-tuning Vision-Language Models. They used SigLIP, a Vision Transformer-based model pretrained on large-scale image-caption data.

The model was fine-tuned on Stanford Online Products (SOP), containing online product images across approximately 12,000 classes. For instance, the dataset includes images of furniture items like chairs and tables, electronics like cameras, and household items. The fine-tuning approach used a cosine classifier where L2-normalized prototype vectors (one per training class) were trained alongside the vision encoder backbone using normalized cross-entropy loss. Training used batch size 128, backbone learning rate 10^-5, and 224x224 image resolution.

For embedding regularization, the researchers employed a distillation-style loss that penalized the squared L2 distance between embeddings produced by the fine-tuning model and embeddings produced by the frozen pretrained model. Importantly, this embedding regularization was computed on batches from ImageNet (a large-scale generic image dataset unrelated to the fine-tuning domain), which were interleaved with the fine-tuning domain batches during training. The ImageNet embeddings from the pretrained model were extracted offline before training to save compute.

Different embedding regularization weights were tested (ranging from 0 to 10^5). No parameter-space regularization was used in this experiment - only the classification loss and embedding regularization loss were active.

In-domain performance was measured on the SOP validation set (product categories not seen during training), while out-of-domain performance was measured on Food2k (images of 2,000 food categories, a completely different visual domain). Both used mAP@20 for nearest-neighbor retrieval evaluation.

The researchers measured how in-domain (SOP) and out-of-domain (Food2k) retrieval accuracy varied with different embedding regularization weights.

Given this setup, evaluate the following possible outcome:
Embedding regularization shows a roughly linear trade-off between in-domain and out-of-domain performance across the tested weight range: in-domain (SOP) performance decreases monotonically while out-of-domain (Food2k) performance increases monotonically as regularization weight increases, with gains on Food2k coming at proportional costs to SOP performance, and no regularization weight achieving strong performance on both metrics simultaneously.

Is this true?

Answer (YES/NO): NO